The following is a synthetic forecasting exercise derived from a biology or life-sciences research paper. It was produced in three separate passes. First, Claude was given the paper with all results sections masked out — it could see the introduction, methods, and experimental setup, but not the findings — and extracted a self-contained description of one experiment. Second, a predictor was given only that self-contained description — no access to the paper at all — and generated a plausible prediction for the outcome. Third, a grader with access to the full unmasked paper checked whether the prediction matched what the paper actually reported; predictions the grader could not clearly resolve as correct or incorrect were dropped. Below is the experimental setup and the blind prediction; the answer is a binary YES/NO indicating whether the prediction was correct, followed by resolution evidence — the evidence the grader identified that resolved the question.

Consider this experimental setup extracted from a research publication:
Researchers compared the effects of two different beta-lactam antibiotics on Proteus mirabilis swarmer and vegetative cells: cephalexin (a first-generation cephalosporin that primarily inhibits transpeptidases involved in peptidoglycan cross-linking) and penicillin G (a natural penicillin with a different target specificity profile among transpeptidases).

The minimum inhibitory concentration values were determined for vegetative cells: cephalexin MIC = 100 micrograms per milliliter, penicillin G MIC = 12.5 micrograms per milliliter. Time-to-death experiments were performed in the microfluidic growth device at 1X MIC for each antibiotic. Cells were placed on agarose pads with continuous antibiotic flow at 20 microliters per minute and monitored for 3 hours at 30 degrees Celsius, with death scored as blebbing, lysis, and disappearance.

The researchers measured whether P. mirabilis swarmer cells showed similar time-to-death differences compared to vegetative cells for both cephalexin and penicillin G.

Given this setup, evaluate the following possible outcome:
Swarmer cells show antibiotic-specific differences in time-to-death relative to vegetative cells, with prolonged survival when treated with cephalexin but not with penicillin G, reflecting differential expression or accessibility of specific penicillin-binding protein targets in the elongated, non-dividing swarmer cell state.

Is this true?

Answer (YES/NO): NO